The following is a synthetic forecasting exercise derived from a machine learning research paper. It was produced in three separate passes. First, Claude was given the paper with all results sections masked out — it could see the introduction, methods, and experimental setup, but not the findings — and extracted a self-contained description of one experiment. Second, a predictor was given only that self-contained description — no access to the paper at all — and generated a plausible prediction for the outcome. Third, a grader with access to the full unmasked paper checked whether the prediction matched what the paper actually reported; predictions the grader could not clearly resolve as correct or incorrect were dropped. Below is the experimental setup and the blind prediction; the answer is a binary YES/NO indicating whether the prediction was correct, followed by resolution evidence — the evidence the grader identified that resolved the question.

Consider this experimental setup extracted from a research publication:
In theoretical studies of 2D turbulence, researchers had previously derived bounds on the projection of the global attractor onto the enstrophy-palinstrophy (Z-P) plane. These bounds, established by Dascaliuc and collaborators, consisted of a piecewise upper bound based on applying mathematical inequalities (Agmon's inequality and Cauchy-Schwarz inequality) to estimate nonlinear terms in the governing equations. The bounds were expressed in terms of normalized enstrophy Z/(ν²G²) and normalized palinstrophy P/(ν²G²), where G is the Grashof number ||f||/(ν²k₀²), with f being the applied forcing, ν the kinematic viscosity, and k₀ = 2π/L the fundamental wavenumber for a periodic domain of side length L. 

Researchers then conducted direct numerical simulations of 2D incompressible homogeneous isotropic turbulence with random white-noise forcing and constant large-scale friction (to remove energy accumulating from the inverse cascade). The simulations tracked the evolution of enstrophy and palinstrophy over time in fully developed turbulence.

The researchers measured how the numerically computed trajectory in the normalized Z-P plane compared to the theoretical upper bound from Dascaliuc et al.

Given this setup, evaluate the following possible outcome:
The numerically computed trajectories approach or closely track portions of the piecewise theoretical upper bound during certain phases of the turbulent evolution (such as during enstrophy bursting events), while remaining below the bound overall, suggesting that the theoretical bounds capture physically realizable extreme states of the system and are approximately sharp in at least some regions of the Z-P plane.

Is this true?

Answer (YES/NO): NO